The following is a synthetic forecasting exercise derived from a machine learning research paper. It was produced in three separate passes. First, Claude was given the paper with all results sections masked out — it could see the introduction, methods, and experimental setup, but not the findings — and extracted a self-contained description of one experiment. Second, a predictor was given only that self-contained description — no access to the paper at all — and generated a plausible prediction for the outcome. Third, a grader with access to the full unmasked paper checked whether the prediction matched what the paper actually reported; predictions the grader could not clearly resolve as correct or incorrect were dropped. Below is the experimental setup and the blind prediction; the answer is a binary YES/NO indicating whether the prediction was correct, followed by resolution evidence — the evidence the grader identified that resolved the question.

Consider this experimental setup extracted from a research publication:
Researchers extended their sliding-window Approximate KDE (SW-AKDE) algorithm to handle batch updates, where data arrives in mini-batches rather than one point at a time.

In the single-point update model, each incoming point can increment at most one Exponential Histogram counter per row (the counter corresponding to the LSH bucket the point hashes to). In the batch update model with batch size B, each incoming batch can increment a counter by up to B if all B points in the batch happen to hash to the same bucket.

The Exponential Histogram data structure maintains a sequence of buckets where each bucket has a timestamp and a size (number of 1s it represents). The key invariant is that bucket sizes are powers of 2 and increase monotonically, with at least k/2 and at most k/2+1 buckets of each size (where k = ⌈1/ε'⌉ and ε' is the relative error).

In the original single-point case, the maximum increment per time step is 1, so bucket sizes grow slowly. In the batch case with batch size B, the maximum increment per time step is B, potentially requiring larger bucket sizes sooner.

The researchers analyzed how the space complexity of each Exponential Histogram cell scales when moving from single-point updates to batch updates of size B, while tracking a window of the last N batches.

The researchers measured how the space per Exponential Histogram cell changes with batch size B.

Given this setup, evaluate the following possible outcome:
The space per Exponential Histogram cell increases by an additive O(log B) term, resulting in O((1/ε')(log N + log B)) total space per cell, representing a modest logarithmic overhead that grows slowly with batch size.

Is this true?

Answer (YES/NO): NO